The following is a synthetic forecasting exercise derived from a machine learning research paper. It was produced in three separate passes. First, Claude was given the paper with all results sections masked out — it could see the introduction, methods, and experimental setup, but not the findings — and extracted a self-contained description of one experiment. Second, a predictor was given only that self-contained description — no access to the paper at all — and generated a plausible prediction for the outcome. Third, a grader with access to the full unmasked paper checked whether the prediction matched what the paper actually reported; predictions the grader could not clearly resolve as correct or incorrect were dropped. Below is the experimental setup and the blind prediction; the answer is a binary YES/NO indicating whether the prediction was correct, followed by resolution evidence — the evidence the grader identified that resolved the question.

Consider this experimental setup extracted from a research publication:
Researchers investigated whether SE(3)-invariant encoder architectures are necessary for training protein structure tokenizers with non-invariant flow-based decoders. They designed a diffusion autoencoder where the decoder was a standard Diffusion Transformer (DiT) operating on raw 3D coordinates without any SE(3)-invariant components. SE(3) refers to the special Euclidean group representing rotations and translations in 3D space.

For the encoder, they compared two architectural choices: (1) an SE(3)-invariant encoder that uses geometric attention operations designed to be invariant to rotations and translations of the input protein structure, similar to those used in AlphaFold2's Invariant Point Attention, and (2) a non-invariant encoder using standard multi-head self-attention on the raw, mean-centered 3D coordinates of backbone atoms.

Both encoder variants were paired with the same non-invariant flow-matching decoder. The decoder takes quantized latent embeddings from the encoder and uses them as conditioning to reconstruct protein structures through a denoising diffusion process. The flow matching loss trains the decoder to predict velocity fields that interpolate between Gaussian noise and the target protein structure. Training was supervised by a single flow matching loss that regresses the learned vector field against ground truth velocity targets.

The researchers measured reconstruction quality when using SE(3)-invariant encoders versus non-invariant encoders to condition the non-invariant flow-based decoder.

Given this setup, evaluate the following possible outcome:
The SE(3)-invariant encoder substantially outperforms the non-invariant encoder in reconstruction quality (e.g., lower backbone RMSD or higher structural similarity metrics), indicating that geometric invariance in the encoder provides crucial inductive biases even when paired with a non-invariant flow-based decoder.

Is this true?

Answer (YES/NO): NO